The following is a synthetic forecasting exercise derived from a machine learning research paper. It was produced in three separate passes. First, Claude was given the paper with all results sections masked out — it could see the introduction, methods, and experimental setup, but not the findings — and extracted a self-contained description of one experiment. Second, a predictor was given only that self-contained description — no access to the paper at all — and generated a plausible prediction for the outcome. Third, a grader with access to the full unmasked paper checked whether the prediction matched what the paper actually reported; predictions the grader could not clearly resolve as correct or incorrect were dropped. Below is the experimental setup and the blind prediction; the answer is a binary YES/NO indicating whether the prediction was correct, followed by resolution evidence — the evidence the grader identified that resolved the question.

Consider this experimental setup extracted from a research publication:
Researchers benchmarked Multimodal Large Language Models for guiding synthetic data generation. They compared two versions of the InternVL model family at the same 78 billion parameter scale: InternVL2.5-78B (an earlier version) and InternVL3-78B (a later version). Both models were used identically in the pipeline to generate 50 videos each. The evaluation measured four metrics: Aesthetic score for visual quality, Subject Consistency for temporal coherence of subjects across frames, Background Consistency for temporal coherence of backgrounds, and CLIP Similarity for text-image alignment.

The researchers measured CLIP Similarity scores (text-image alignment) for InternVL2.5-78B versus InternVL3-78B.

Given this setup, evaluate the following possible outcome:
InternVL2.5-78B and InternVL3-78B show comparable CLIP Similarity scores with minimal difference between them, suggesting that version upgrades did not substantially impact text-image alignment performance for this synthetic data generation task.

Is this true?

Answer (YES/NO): NO